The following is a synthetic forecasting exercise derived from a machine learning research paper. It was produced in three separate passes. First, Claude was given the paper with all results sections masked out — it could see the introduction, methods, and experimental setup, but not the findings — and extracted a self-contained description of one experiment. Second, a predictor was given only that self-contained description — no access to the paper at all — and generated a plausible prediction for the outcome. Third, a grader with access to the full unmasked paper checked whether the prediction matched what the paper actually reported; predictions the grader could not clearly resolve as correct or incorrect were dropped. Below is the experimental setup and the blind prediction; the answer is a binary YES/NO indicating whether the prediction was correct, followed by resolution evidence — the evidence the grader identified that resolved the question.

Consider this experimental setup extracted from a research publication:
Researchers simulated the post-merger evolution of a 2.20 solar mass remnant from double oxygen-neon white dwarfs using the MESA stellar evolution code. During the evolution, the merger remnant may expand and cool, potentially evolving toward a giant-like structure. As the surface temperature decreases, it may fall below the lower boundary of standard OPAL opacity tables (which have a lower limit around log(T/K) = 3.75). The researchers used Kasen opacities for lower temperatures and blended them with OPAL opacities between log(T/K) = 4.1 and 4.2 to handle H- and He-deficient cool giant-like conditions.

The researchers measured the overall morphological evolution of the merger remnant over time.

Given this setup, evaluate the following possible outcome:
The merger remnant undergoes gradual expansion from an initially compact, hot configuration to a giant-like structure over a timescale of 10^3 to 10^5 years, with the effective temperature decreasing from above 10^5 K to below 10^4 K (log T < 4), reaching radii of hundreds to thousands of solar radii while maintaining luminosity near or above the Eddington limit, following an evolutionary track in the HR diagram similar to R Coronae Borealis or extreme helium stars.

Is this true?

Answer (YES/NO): NO